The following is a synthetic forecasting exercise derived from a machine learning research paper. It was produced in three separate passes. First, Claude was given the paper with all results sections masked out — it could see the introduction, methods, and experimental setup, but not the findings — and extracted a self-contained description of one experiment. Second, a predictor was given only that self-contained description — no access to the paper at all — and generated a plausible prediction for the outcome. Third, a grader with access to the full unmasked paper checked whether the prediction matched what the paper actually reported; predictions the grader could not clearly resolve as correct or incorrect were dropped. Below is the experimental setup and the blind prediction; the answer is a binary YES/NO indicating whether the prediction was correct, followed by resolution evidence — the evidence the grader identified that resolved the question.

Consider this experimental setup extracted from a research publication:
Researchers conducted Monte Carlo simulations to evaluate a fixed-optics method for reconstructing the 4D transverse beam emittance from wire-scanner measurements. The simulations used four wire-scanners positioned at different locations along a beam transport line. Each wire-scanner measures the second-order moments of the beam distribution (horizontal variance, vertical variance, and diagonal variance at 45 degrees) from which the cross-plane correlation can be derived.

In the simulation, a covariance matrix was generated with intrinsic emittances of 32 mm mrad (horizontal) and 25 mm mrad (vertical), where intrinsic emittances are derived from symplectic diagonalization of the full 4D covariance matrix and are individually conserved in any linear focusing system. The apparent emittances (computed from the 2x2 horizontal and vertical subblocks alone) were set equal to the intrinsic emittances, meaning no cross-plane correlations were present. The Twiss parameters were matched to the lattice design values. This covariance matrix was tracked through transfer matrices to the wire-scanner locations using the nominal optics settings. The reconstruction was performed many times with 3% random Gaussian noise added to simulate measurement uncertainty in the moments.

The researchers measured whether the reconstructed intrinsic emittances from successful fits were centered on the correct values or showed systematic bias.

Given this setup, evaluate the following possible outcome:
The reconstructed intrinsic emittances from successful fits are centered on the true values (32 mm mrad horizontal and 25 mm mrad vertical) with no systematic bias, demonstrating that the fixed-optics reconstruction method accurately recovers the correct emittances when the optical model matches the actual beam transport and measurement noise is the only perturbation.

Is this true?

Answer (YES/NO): NO